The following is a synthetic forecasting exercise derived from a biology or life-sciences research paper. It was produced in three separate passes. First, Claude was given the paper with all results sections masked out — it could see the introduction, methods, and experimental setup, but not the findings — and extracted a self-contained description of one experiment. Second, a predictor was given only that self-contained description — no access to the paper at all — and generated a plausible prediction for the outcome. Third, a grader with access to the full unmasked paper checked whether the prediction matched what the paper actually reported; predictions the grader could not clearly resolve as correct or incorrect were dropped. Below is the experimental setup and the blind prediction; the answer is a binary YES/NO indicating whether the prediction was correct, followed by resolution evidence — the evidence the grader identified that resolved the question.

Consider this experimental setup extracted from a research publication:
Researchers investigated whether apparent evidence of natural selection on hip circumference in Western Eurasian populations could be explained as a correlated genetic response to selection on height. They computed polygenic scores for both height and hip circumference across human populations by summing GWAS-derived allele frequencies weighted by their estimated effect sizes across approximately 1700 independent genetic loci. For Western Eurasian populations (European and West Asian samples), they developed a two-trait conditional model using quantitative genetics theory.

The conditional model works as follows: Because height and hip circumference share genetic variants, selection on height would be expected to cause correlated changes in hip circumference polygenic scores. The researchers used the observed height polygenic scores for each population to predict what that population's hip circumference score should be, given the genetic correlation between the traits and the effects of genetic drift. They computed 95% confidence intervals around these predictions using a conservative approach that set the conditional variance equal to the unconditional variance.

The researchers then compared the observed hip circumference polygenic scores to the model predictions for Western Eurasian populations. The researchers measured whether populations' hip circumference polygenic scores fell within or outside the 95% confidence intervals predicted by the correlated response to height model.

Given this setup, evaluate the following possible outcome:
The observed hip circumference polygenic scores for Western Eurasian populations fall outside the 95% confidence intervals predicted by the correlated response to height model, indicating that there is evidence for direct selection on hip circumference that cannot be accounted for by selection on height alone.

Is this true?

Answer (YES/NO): NO